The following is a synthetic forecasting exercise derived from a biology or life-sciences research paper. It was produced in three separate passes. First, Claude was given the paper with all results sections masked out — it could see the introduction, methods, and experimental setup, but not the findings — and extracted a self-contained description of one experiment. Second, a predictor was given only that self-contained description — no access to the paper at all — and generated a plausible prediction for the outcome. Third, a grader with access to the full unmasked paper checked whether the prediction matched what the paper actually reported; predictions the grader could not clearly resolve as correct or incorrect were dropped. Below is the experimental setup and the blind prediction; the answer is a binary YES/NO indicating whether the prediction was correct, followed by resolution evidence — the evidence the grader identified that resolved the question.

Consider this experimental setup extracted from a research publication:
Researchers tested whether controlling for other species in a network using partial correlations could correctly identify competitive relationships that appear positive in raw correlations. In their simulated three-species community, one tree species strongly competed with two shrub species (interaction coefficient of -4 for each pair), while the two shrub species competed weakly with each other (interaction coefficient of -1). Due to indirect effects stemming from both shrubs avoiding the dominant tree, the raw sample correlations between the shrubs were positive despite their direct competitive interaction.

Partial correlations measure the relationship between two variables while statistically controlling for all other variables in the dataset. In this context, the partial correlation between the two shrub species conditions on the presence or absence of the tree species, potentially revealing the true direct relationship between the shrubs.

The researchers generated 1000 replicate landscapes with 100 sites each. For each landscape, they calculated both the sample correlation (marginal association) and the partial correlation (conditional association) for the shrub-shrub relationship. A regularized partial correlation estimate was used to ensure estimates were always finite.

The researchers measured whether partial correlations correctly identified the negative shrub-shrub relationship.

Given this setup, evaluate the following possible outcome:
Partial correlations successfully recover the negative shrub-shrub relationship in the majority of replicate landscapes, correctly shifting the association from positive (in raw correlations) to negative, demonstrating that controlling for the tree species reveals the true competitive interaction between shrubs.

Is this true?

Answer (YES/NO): YES